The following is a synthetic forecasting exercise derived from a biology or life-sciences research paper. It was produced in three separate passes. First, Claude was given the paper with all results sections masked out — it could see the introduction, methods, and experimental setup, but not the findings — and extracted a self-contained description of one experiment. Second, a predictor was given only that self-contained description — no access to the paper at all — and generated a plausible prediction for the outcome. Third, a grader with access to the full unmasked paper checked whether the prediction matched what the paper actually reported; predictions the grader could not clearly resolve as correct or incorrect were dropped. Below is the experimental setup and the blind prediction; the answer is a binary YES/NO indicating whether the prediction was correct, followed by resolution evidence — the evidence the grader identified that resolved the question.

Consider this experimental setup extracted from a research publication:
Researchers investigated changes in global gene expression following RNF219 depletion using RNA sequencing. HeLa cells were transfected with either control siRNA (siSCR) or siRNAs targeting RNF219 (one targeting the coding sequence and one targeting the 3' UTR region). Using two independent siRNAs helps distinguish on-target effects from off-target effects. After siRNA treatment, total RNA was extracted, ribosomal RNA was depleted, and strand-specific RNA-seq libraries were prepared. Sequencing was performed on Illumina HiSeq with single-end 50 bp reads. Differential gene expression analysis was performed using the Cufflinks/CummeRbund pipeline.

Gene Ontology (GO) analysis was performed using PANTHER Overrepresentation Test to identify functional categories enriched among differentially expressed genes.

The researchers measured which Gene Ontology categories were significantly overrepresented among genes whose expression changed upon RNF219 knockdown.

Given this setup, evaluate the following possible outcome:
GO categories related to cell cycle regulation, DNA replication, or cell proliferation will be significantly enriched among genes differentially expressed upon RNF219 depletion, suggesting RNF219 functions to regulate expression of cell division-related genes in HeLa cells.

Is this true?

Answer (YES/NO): YES